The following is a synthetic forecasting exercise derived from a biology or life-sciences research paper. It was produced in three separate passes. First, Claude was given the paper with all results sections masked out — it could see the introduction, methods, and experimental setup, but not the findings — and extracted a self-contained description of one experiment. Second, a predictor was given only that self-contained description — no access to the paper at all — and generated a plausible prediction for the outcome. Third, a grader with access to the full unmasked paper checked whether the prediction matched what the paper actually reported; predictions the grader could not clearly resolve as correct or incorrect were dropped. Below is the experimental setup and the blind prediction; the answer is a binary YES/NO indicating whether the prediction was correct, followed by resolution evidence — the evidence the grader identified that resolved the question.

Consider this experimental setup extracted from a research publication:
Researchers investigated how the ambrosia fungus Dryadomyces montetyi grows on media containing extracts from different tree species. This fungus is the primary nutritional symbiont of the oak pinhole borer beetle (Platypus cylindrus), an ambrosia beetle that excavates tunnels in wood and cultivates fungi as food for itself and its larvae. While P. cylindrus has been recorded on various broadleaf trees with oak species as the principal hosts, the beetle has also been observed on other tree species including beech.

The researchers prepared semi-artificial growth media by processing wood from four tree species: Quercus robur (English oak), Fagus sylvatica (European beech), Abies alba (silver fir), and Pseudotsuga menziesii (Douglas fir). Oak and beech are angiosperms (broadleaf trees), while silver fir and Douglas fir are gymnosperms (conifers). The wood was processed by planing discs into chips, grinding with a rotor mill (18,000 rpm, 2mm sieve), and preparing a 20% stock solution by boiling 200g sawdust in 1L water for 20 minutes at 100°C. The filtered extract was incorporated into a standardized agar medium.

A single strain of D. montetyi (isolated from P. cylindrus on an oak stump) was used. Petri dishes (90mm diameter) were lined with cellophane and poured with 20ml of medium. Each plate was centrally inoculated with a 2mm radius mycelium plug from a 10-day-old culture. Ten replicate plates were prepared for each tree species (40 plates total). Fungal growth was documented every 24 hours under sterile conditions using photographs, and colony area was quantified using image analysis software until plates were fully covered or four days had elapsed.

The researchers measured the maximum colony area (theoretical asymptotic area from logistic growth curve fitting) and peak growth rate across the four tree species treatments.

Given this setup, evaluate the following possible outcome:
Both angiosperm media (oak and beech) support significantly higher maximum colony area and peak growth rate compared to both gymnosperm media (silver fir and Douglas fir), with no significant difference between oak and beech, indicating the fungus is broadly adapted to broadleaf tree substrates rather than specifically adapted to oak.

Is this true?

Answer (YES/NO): YES